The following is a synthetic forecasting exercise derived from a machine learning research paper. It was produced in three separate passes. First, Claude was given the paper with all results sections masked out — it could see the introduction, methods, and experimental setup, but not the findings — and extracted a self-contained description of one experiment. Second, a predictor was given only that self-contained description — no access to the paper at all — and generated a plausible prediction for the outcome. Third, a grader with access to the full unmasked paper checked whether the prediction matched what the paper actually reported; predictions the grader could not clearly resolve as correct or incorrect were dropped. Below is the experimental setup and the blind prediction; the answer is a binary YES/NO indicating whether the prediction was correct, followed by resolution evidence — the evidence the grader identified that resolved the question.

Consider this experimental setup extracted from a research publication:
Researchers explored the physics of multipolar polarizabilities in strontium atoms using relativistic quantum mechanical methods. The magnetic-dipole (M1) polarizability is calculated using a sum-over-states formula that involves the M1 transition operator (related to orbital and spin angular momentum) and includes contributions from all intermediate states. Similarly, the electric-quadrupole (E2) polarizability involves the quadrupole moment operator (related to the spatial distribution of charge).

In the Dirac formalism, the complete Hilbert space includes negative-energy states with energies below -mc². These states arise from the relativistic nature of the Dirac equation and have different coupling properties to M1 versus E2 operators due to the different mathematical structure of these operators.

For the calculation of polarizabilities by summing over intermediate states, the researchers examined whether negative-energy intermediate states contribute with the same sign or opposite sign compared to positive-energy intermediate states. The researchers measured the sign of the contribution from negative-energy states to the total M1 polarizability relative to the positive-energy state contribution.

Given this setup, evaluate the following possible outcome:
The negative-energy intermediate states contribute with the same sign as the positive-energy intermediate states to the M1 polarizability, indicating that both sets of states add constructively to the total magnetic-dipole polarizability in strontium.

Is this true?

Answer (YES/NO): NO